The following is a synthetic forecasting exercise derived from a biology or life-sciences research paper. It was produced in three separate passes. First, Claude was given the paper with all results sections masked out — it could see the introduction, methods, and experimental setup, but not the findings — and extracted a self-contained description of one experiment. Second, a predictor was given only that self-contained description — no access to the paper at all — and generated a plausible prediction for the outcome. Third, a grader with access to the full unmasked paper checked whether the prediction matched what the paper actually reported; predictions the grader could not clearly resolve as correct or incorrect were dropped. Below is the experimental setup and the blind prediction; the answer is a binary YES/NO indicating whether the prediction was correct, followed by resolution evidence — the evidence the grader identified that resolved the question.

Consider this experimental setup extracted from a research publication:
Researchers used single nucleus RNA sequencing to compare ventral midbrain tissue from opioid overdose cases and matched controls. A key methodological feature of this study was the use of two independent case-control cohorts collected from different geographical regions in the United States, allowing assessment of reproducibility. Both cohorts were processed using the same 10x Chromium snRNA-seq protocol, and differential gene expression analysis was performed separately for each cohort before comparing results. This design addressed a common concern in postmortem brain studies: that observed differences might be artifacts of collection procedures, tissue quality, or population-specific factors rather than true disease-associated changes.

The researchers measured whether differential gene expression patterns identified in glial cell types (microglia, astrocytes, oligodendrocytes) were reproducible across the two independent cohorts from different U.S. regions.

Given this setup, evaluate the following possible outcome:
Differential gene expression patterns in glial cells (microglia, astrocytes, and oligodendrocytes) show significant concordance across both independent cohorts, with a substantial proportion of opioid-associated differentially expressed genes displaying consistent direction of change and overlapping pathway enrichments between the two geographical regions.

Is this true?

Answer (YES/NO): YES